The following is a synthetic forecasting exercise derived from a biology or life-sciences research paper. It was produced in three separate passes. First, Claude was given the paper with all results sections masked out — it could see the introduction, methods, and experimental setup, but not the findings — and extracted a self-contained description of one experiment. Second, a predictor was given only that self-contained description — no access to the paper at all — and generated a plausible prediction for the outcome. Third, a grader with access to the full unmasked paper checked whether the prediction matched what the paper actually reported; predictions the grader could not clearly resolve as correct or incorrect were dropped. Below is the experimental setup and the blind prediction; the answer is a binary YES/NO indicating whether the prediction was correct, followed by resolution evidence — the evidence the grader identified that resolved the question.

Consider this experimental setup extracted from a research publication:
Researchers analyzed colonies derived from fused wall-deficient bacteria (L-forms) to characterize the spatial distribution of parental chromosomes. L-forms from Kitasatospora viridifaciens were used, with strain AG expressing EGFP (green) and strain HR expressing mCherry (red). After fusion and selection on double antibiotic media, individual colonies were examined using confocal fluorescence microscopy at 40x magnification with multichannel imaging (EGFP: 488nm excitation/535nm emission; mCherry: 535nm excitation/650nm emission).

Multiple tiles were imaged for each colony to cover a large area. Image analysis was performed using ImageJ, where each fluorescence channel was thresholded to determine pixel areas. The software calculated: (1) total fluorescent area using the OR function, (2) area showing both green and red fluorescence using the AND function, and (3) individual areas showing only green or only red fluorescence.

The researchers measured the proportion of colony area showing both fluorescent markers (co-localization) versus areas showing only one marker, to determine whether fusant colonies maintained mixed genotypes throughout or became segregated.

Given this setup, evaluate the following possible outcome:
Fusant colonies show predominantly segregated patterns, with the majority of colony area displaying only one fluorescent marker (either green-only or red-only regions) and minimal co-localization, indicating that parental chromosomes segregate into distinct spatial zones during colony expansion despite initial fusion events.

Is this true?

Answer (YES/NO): NO